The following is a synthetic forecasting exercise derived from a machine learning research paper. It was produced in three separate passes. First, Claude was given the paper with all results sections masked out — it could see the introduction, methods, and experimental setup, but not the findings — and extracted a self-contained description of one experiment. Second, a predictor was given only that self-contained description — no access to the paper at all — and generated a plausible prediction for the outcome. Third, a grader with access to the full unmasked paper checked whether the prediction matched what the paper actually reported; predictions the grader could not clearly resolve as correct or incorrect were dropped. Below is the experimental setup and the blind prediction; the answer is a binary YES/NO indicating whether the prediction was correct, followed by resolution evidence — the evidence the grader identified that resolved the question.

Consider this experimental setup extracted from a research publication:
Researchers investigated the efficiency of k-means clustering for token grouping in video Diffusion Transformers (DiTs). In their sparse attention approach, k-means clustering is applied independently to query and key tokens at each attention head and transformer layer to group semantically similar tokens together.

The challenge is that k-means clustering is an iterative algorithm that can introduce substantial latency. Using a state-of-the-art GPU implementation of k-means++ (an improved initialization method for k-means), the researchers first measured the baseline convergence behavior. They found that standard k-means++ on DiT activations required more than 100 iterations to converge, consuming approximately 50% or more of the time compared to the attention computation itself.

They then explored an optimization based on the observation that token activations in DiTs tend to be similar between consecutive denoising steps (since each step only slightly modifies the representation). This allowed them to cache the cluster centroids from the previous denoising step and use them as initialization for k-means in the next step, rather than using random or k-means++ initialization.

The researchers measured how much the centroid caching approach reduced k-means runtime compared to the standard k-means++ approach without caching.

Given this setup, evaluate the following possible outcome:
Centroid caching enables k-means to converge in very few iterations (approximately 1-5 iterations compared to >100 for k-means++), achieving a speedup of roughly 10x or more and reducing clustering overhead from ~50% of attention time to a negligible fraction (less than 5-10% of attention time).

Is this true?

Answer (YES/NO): YES